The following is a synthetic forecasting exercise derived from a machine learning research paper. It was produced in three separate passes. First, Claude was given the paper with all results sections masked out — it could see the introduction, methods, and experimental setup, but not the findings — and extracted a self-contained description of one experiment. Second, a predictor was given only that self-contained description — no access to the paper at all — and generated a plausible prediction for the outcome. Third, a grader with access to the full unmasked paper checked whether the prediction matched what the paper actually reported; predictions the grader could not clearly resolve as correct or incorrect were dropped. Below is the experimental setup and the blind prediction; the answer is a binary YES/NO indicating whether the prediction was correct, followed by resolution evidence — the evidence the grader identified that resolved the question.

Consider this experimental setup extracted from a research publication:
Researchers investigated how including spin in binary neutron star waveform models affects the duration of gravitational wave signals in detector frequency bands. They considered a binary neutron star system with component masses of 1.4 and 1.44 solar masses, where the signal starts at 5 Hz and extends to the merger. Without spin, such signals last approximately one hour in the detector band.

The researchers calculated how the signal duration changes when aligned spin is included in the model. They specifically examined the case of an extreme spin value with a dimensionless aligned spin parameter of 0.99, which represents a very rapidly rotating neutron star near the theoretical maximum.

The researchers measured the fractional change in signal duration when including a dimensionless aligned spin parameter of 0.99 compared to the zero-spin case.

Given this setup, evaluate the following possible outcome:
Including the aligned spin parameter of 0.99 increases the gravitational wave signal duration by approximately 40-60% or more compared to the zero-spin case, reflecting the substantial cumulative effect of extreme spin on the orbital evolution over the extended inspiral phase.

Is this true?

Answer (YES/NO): NO